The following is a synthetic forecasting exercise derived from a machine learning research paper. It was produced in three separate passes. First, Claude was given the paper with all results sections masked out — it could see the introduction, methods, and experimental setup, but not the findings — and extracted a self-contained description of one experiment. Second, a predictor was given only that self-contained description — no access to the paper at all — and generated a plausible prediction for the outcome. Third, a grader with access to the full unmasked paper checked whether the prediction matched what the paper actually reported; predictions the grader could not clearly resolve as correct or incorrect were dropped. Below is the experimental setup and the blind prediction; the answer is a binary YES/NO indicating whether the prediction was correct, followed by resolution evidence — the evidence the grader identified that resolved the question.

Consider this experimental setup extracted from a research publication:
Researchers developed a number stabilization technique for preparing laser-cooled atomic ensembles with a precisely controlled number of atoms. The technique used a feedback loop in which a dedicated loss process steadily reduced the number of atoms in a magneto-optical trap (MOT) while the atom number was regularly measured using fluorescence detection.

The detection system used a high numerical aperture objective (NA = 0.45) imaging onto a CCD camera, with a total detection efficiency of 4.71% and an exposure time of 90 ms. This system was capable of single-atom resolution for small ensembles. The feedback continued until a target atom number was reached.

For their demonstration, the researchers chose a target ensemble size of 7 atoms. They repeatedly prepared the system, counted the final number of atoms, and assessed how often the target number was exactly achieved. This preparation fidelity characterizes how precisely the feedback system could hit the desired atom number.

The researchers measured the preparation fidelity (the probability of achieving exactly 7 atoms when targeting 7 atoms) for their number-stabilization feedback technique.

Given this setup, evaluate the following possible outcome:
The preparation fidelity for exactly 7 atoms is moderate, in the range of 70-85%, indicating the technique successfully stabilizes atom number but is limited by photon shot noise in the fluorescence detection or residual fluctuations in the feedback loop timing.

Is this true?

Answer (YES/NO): NO